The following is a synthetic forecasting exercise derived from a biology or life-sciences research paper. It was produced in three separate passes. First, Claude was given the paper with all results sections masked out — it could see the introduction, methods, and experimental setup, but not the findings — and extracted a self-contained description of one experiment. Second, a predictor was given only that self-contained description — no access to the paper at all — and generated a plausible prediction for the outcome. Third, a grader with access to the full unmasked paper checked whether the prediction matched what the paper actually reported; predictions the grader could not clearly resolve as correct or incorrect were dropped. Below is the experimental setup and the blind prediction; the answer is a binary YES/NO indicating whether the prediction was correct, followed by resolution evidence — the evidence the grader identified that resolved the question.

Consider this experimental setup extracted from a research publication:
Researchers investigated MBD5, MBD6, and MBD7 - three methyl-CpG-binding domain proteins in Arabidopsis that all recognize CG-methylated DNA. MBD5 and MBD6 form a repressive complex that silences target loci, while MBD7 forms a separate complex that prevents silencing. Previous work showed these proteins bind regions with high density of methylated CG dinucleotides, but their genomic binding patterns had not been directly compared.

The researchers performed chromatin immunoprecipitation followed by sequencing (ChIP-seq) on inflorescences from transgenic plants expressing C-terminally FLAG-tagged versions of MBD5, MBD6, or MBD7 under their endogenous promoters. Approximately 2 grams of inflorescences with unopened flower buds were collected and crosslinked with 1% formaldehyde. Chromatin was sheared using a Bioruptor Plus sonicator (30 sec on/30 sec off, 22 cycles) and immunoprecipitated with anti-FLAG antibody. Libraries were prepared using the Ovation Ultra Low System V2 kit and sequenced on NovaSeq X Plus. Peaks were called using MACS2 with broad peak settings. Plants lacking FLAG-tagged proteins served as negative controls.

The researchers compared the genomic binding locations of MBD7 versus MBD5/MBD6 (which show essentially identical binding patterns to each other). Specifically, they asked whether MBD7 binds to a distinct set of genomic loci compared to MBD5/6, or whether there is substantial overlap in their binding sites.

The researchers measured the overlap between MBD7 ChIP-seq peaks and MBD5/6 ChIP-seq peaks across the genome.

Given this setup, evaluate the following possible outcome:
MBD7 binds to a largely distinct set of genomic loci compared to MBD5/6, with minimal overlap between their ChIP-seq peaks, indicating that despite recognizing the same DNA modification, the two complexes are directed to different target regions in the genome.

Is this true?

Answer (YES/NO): NO